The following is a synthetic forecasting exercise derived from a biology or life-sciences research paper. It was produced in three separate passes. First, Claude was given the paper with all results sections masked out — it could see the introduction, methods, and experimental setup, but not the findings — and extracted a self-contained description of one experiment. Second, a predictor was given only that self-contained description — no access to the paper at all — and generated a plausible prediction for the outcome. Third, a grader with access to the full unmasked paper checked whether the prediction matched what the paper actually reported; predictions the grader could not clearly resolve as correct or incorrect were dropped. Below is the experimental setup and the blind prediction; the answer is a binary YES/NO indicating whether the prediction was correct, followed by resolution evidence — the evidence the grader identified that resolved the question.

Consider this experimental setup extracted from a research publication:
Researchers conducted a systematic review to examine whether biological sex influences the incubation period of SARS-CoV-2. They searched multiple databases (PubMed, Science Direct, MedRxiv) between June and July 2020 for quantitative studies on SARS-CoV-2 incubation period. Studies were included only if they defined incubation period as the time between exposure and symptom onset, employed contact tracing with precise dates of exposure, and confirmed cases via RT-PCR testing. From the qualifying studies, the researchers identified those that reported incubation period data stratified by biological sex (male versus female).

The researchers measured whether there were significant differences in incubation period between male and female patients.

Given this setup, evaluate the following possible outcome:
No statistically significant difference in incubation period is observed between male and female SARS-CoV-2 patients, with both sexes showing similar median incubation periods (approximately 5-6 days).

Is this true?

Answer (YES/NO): YES